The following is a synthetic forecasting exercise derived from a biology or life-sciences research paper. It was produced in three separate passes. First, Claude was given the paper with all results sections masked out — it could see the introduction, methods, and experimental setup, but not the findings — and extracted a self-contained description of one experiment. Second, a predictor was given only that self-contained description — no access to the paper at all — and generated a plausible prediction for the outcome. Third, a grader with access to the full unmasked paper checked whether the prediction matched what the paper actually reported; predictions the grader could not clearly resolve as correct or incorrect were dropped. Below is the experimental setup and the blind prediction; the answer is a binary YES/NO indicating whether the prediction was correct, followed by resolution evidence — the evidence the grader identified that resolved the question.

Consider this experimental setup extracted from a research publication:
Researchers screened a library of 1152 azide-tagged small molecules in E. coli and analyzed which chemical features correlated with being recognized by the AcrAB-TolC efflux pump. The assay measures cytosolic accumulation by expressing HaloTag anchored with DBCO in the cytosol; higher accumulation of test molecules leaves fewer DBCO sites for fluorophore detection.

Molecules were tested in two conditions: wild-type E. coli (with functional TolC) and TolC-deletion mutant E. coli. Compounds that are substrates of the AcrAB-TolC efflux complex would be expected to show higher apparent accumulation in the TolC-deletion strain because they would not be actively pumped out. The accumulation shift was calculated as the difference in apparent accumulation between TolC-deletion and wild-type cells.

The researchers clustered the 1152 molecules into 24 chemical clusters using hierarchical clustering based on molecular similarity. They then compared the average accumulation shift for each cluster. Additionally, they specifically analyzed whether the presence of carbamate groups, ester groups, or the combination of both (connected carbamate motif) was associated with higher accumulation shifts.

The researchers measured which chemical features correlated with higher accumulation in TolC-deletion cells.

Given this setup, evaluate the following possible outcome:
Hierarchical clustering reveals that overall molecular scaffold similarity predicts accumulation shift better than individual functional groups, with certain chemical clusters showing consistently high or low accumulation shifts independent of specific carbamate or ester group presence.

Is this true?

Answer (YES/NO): NO